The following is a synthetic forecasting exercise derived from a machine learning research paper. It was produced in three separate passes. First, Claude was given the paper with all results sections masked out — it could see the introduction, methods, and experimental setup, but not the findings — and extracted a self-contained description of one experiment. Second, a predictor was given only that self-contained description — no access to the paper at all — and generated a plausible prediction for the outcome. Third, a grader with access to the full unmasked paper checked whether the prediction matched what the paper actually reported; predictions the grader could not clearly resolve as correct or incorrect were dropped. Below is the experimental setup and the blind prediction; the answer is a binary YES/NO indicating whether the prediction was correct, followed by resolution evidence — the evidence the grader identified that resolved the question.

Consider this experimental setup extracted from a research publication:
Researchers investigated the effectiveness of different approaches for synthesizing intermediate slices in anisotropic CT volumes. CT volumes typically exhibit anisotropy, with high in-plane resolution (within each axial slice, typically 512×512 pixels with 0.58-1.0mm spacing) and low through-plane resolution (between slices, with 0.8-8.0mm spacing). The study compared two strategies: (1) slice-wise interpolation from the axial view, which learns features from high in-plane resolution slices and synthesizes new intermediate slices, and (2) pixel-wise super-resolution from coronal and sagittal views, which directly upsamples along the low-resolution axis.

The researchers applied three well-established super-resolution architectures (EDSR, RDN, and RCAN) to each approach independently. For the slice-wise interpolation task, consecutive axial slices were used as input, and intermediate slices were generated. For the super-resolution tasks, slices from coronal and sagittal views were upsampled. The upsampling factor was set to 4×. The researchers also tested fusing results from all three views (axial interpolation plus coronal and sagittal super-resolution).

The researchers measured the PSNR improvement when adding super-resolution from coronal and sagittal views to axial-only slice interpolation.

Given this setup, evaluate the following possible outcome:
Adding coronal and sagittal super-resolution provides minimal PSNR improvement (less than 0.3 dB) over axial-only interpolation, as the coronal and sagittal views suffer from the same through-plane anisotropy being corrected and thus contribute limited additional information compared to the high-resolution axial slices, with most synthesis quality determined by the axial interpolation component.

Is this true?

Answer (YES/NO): YES